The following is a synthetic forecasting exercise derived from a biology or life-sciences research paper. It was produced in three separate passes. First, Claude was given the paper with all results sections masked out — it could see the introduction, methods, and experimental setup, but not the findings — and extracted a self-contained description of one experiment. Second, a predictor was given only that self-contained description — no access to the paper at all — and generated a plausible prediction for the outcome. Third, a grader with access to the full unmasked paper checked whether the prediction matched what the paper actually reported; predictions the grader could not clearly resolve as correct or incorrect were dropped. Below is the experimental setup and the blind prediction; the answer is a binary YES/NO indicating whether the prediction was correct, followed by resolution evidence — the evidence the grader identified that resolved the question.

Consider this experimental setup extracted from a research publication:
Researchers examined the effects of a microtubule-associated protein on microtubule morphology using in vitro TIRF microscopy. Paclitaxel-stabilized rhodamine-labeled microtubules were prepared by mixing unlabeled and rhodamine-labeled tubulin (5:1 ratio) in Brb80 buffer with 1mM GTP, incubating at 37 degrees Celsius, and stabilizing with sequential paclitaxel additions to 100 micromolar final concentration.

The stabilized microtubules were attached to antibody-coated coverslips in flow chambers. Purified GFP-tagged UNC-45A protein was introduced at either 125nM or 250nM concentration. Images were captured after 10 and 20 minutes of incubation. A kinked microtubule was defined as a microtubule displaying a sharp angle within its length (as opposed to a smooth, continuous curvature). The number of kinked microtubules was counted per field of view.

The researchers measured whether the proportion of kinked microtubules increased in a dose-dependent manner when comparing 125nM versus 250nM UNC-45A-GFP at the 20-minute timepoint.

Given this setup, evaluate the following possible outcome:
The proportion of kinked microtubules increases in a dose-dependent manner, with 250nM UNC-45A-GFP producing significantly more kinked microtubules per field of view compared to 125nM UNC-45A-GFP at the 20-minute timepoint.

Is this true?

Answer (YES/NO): YES